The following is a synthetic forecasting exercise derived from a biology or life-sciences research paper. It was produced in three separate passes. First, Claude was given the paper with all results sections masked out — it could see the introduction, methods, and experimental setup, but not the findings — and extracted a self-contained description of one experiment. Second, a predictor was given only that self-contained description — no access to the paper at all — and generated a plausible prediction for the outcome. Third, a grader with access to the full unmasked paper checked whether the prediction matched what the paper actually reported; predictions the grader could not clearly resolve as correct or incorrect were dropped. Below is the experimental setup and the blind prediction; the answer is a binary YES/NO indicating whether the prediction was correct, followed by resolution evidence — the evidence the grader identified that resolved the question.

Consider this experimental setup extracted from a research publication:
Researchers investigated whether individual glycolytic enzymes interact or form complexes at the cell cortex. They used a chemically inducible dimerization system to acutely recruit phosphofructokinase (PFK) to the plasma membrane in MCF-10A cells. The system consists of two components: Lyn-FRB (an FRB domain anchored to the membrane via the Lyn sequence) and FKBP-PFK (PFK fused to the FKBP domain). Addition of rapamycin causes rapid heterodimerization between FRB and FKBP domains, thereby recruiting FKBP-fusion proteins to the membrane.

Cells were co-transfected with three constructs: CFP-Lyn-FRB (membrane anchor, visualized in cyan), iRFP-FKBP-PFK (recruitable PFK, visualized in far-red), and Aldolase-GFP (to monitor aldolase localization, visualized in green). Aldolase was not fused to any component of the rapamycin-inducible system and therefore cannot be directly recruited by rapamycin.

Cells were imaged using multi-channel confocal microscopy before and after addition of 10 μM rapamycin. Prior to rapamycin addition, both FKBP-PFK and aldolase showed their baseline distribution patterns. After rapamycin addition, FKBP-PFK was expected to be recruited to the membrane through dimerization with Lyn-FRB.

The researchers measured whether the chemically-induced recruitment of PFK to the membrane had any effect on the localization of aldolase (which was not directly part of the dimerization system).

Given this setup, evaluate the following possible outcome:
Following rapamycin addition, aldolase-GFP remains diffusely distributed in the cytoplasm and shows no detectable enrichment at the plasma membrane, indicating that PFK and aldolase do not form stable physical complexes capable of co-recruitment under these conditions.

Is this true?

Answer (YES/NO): NO